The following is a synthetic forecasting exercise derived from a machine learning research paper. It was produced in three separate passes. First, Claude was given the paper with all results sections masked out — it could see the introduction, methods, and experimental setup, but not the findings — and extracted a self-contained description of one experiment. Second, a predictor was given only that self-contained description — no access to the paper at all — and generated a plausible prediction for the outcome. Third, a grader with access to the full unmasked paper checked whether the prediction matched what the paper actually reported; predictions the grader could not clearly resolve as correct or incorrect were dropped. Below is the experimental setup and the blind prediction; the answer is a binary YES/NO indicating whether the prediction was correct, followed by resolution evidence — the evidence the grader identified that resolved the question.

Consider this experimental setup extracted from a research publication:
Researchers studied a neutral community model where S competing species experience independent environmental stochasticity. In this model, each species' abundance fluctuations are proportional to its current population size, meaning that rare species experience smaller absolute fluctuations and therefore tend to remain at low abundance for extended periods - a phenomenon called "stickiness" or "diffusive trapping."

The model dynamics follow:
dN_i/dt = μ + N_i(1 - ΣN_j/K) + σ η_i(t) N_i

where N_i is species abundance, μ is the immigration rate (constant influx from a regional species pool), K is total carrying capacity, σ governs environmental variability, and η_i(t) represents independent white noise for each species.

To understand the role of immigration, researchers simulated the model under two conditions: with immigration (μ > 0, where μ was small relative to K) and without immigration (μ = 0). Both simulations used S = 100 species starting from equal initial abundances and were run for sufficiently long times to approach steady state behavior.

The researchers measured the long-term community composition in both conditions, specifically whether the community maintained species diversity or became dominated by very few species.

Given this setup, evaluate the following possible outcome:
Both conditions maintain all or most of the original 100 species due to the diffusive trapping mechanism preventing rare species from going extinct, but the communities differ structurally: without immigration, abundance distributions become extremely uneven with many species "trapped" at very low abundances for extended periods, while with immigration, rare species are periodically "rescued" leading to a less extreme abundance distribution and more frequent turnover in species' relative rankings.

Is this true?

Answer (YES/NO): NO